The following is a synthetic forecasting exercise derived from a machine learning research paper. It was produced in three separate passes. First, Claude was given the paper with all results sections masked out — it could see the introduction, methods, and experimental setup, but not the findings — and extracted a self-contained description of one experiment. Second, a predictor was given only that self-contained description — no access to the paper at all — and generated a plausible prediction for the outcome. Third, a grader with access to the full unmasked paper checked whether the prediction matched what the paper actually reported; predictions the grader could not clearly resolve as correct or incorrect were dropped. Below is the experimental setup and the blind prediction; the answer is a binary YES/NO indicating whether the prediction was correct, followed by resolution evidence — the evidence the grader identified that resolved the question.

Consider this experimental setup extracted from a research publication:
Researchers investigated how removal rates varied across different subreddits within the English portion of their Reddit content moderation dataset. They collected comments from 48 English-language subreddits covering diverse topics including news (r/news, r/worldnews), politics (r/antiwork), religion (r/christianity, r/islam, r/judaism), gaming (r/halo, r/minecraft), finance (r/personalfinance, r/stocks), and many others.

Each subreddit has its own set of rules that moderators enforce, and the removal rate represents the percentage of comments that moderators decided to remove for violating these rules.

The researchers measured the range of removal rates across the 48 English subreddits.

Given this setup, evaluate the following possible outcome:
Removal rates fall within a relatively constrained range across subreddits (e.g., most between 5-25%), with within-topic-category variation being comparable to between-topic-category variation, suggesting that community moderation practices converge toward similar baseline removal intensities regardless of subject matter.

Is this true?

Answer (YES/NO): NO